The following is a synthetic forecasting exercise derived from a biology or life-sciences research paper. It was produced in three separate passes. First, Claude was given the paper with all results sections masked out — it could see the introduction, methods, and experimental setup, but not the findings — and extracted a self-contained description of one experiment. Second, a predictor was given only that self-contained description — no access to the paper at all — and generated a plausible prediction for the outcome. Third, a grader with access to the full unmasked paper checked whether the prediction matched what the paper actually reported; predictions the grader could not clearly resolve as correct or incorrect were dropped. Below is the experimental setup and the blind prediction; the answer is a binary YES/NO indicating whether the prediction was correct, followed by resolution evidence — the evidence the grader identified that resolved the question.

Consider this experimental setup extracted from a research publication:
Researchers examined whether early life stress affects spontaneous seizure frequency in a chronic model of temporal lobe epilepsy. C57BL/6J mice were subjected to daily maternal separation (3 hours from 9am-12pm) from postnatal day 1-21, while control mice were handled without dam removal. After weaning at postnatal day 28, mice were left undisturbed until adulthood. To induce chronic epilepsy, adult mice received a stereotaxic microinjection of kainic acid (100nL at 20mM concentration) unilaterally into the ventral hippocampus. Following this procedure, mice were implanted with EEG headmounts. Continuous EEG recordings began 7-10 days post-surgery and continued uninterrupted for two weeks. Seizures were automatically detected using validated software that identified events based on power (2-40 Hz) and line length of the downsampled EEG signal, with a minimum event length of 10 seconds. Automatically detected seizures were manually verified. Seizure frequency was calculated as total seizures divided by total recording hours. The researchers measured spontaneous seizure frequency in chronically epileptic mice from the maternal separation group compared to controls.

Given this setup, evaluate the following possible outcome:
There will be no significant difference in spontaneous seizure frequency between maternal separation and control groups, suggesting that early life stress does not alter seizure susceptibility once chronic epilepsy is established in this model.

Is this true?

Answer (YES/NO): YES